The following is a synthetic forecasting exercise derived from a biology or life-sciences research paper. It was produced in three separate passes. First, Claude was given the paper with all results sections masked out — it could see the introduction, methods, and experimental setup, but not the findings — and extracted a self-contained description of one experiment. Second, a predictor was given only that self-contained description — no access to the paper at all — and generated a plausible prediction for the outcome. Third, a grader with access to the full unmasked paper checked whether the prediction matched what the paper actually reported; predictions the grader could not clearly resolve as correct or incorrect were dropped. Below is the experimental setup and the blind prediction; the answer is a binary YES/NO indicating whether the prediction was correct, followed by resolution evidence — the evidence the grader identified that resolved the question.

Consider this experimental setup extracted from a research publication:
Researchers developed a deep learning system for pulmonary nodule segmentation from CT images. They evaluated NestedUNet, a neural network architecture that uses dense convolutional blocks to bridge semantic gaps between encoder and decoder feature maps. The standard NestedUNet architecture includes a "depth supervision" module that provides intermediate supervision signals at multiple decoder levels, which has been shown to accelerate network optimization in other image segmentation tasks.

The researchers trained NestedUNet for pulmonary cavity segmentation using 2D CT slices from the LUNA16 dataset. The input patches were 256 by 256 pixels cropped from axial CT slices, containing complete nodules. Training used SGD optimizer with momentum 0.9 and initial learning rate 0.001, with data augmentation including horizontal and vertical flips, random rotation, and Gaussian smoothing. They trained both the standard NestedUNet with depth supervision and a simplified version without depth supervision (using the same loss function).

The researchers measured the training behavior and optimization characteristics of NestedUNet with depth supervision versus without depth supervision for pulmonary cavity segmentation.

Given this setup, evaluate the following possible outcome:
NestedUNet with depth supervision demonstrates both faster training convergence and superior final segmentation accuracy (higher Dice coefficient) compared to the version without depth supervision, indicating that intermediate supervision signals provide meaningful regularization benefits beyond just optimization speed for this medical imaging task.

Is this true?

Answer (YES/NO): NO